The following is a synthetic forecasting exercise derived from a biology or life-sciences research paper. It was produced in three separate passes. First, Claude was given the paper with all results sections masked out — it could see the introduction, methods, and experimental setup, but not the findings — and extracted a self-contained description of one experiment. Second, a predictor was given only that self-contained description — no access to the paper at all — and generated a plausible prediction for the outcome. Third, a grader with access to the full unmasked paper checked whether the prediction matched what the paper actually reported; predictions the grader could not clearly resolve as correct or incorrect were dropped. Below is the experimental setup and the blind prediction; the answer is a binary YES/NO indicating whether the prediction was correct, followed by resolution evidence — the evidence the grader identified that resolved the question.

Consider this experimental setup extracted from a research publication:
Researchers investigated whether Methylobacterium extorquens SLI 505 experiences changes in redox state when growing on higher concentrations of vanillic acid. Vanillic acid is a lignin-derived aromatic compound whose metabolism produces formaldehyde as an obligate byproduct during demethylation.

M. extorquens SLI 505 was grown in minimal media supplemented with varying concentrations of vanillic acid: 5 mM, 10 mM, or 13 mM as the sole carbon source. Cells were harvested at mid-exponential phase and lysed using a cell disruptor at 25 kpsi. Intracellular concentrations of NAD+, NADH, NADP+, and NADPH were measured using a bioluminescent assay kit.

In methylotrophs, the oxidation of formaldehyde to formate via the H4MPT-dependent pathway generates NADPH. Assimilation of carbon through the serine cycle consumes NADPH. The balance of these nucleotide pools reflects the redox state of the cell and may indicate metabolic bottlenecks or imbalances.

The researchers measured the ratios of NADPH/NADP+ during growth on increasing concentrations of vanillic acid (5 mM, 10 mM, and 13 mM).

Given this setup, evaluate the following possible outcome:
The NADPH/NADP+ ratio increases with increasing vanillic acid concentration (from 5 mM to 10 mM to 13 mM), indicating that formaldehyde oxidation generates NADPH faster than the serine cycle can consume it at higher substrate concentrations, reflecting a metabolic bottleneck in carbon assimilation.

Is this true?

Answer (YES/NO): NO